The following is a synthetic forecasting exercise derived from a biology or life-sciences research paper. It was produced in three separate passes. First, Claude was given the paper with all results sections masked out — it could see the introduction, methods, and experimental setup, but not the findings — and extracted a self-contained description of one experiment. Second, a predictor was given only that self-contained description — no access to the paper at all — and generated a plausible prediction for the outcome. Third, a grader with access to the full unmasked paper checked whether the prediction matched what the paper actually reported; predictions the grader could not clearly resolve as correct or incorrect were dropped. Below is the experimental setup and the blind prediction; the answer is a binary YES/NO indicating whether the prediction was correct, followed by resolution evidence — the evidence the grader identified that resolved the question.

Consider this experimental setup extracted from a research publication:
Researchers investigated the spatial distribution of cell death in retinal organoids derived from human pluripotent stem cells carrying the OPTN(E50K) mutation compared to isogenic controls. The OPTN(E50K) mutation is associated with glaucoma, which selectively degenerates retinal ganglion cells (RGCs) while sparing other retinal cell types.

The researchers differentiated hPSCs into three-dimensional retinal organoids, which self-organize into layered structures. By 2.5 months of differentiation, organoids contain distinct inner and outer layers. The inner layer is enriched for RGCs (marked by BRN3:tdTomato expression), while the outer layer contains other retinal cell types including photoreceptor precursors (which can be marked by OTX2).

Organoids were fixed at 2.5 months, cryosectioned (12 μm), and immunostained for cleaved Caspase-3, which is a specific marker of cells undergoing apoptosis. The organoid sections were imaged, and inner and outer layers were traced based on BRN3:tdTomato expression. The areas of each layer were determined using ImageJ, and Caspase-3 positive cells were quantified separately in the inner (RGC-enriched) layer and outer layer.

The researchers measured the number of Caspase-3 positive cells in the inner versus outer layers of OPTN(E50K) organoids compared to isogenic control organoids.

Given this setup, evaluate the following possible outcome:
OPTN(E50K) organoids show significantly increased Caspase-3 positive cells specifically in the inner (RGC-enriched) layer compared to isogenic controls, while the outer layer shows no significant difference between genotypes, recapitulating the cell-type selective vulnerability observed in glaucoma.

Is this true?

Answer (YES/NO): YES